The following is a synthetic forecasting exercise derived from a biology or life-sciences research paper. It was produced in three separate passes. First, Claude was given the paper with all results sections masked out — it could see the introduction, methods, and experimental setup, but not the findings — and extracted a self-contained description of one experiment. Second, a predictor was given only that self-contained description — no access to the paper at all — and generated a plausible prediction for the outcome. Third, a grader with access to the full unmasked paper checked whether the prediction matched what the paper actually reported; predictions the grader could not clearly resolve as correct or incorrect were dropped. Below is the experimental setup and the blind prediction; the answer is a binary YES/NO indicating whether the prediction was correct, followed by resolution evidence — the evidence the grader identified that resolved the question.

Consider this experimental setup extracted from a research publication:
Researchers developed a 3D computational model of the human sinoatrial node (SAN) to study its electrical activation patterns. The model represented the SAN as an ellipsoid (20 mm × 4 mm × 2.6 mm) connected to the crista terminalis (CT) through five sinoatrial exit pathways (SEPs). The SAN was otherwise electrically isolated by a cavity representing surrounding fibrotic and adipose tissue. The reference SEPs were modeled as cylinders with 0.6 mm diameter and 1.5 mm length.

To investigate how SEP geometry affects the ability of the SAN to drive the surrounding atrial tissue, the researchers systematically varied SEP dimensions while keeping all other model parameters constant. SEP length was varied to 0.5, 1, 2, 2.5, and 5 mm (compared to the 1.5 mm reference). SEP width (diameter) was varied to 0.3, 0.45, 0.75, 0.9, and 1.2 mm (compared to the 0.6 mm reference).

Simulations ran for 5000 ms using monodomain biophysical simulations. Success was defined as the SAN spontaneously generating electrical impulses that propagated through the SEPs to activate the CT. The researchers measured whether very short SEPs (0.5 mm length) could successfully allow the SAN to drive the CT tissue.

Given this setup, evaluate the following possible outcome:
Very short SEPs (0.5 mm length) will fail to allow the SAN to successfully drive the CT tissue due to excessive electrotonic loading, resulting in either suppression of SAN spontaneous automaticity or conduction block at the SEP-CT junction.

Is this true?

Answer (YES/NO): YES